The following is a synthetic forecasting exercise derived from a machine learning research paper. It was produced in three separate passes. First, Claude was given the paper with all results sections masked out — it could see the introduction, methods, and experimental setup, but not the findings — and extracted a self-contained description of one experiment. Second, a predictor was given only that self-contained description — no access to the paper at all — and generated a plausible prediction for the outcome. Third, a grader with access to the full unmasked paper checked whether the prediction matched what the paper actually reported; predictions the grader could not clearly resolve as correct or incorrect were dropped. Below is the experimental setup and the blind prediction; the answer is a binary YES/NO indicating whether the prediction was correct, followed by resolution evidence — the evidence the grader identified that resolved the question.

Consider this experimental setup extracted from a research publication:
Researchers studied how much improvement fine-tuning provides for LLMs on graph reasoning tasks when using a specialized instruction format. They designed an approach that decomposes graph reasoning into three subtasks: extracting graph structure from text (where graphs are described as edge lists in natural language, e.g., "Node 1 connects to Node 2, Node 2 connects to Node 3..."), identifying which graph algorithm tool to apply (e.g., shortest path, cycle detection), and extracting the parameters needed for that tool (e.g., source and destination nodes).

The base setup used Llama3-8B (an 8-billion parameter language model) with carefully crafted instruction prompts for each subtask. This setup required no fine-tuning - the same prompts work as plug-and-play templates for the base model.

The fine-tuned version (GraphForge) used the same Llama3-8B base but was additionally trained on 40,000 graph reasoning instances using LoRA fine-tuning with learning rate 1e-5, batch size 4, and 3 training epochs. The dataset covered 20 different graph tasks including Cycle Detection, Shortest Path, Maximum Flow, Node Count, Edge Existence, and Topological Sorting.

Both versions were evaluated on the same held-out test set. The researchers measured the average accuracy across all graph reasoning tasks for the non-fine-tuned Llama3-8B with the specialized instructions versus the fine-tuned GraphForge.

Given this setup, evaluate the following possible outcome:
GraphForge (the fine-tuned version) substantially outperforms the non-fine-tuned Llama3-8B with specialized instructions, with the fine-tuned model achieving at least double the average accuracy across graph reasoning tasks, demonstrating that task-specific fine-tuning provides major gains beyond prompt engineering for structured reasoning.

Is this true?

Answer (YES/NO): NO